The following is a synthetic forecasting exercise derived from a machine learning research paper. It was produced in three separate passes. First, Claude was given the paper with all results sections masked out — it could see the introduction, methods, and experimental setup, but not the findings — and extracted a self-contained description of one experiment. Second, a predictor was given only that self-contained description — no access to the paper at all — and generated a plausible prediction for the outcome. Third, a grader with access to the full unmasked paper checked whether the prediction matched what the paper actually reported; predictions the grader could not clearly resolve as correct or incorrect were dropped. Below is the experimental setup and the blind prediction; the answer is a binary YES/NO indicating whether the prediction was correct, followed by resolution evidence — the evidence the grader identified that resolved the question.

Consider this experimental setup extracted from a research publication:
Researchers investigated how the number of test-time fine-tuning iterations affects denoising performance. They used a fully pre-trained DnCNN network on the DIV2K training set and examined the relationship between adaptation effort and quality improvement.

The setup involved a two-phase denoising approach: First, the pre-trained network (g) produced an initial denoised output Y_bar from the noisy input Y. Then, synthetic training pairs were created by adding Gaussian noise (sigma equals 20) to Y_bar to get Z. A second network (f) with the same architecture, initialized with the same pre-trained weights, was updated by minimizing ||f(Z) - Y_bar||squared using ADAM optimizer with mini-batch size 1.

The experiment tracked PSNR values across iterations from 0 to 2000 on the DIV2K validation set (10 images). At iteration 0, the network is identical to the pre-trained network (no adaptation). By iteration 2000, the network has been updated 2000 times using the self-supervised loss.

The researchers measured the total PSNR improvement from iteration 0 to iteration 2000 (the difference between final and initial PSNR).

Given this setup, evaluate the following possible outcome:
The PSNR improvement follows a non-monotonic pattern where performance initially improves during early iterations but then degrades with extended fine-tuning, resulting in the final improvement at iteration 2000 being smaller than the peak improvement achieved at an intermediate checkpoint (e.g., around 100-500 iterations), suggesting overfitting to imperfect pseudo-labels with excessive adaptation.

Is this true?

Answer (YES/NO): NO